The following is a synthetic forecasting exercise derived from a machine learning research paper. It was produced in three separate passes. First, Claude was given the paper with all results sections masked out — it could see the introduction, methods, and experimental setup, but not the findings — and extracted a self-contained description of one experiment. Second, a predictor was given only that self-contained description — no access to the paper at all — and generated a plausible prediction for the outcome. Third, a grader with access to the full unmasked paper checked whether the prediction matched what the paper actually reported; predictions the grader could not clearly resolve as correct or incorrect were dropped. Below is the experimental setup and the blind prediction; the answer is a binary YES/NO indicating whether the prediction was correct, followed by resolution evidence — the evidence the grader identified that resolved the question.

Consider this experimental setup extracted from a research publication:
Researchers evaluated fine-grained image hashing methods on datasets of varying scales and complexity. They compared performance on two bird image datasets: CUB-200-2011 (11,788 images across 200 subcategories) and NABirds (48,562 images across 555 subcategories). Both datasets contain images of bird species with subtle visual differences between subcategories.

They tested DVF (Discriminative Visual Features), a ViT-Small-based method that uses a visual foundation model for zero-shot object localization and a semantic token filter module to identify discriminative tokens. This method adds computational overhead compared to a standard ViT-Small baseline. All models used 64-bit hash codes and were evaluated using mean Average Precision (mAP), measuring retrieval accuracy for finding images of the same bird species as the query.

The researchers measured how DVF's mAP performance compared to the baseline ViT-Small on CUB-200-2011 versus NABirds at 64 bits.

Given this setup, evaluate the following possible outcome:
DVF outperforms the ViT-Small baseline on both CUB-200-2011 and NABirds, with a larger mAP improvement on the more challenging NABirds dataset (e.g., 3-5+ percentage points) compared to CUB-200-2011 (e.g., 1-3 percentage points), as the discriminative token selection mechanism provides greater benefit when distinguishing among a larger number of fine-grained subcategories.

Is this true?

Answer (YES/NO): YES